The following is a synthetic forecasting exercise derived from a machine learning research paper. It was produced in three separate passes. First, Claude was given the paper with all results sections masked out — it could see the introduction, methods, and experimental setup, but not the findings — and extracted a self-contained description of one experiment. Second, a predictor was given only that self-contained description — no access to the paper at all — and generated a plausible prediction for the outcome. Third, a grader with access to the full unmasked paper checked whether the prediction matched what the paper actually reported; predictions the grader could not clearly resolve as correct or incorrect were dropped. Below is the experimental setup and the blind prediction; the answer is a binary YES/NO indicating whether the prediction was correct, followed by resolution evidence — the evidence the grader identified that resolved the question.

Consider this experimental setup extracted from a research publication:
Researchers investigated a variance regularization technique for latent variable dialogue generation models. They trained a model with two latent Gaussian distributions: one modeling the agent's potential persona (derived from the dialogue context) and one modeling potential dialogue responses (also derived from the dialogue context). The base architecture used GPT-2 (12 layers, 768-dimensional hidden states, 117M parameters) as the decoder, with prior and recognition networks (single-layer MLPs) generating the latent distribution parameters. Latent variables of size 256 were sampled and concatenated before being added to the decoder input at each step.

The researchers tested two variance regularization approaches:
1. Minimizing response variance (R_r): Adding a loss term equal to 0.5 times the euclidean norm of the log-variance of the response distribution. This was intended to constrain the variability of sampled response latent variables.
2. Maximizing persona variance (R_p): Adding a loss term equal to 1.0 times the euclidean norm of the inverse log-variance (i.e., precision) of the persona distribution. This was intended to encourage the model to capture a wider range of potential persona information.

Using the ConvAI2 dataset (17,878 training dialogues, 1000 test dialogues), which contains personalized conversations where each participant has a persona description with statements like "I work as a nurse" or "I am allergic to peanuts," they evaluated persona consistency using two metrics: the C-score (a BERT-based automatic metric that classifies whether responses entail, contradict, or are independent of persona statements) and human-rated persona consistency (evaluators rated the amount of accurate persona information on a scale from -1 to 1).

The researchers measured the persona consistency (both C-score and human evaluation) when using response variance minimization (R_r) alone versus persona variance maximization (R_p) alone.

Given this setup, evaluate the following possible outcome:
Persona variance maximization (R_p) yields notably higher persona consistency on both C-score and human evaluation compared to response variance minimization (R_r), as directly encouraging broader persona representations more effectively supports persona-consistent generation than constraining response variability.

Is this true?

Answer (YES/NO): NO